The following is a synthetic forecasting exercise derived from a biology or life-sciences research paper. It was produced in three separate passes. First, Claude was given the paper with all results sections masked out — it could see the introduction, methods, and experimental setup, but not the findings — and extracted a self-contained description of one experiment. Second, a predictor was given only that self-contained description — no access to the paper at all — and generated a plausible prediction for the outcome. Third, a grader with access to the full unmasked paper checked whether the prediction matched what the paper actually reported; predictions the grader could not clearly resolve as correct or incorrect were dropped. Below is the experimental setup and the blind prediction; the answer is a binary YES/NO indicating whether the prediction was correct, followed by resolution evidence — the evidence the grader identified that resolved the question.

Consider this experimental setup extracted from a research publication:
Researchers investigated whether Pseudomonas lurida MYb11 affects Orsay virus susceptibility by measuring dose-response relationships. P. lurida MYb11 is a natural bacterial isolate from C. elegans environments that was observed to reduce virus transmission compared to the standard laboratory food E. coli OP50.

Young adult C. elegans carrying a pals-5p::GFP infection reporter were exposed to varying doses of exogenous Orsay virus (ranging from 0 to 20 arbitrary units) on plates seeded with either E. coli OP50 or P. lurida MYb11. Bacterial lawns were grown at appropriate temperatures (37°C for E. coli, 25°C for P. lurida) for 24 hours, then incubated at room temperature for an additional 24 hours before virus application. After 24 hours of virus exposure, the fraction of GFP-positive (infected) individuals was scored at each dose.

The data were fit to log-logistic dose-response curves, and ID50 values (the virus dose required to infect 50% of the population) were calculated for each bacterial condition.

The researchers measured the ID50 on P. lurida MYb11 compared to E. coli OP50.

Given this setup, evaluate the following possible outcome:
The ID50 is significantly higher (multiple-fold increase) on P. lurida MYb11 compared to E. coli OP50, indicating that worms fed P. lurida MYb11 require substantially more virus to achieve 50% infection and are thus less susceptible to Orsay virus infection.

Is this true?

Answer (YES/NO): YES